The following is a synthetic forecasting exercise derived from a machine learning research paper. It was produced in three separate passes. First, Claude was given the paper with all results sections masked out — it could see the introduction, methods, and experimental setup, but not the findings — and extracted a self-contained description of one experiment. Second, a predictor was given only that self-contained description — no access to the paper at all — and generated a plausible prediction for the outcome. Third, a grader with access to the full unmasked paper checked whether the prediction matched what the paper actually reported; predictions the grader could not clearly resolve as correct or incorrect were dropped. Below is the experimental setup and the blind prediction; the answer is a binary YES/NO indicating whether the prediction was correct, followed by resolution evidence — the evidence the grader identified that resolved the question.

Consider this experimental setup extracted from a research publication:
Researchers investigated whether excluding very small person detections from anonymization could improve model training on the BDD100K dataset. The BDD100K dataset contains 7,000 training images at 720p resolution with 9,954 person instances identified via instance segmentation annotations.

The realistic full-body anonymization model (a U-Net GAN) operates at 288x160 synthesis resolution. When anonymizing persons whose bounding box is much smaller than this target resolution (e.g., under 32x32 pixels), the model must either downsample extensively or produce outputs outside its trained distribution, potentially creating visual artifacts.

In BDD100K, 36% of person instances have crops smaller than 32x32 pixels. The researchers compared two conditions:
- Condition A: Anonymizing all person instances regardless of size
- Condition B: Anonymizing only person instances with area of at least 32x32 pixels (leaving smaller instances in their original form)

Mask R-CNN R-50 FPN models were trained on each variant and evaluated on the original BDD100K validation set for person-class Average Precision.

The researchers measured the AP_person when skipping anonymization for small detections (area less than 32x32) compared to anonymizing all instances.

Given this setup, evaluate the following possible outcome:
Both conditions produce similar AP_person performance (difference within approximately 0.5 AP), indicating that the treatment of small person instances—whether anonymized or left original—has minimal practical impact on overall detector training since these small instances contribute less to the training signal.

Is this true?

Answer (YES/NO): NO